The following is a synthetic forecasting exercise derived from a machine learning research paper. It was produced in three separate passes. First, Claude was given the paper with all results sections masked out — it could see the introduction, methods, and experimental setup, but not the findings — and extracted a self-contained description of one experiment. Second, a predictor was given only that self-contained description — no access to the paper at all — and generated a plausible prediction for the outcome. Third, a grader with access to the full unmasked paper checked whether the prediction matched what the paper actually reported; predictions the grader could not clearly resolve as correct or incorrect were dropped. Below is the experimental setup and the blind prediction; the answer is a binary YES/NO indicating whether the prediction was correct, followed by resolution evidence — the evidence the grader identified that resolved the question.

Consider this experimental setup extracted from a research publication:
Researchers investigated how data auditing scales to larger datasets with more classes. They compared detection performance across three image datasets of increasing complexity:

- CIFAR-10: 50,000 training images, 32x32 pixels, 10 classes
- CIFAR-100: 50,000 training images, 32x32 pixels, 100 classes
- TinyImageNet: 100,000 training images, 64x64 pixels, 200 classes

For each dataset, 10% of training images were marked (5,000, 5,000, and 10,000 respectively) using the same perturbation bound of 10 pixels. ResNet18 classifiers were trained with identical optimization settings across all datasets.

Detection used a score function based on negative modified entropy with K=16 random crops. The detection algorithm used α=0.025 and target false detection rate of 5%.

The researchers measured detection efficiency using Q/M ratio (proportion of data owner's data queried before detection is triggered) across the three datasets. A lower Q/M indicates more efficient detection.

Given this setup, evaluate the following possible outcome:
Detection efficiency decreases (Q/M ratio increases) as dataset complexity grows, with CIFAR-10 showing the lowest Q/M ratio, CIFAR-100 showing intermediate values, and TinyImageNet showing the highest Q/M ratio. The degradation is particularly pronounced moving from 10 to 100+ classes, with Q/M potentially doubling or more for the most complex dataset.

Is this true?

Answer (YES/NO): NO